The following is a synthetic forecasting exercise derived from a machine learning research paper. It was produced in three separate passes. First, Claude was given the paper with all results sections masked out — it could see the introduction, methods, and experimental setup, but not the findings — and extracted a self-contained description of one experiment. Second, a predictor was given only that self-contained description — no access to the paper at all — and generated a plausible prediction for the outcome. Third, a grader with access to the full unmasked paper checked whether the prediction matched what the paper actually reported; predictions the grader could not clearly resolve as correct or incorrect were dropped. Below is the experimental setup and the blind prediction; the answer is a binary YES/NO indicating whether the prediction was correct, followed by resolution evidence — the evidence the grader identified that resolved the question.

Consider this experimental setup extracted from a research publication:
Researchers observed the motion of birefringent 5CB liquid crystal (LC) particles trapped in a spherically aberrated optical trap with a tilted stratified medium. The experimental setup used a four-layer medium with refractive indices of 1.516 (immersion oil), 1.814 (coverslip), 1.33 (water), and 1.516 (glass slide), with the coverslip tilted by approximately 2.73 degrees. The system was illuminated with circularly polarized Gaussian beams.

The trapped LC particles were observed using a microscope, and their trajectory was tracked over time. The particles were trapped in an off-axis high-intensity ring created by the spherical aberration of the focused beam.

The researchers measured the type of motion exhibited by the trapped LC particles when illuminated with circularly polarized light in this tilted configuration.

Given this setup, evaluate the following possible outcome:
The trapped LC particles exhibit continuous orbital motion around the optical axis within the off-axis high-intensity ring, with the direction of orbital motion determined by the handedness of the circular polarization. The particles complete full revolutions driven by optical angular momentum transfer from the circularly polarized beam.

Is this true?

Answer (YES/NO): NO